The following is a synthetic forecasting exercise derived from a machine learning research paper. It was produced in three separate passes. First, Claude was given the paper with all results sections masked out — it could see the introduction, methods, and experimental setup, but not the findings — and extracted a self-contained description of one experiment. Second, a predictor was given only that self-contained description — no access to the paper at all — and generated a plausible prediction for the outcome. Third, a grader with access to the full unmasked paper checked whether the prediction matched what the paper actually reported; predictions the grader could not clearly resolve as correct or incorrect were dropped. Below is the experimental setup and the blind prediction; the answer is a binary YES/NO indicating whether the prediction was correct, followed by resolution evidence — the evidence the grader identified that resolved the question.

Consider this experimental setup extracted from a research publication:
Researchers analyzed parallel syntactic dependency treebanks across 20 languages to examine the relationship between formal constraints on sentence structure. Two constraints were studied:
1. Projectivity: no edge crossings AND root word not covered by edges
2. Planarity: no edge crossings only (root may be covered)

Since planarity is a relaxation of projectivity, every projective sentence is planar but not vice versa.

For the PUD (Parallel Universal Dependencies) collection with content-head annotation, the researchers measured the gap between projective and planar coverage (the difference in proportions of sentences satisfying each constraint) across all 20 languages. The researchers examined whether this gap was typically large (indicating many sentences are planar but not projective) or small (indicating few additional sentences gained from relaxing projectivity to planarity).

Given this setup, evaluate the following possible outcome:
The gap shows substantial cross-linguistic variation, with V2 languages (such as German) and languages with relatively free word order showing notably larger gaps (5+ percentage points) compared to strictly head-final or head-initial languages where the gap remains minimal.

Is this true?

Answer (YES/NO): NO